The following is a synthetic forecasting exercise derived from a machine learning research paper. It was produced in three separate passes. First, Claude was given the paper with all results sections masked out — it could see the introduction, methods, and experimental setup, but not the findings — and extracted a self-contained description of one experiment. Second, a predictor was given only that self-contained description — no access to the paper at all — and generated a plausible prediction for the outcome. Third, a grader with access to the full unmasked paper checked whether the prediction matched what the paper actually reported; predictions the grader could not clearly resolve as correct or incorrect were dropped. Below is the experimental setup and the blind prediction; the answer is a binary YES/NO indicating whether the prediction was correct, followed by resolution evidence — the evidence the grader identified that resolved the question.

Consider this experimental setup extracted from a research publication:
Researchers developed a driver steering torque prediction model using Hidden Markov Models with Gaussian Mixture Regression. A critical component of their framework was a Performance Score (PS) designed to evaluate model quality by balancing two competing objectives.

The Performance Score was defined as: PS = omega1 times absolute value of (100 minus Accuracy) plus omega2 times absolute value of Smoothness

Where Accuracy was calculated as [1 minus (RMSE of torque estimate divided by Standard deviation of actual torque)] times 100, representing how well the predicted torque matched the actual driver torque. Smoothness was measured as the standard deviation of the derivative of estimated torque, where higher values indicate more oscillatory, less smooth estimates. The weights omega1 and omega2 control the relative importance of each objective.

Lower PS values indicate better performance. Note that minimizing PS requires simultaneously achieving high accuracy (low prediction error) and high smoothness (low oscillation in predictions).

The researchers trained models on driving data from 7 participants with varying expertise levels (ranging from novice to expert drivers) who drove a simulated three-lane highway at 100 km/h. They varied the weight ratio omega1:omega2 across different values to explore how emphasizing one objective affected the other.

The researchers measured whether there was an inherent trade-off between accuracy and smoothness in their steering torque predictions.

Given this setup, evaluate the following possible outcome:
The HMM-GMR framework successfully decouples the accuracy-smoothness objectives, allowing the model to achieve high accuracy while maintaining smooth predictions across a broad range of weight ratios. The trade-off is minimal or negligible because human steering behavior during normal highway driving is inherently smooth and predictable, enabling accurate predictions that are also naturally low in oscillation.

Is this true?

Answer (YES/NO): NO